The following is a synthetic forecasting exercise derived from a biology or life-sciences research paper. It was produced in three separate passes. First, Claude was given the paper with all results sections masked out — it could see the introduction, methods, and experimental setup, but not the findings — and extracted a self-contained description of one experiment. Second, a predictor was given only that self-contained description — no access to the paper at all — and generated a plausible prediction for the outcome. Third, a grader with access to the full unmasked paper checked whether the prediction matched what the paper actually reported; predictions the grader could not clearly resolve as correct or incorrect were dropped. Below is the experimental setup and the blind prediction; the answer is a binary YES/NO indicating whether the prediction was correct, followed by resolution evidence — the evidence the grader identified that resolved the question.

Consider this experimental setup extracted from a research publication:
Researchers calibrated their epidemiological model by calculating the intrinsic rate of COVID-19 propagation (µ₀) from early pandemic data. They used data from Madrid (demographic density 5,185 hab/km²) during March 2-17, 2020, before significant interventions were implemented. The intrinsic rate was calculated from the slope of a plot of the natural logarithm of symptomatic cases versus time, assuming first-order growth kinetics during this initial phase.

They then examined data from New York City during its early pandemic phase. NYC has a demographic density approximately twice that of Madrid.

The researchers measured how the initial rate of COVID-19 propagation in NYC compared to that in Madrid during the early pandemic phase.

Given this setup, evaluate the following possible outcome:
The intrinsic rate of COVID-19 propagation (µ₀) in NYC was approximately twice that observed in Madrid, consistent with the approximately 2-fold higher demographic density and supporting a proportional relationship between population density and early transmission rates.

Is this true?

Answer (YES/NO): YES